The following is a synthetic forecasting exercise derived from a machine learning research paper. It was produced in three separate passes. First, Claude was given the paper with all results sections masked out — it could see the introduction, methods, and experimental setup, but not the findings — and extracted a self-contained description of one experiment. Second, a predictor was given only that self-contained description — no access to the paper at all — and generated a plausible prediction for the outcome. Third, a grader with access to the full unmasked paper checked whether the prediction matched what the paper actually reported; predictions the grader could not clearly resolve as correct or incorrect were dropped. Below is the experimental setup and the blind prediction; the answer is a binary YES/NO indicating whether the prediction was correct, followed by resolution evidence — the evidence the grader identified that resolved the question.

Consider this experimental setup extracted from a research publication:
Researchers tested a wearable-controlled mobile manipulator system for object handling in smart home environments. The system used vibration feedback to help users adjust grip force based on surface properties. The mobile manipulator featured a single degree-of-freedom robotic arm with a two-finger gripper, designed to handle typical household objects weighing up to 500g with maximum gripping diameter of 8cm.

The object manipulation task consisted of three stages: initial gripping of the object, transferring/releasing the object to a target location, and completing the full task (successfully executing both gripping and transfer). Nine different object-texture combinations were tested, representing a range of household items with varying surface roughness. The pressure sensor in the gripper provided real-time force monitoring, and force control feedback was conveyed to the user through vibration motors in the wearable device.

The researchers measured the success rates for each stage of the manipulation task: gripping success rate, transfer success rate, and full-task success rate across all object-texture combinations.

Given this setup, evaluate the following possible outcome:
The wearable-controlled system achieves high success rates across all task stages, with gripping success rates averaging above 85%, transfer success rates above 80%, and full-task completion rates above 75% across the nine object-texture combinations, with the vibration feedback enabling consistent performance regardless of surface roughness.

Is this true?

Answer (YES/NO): YES